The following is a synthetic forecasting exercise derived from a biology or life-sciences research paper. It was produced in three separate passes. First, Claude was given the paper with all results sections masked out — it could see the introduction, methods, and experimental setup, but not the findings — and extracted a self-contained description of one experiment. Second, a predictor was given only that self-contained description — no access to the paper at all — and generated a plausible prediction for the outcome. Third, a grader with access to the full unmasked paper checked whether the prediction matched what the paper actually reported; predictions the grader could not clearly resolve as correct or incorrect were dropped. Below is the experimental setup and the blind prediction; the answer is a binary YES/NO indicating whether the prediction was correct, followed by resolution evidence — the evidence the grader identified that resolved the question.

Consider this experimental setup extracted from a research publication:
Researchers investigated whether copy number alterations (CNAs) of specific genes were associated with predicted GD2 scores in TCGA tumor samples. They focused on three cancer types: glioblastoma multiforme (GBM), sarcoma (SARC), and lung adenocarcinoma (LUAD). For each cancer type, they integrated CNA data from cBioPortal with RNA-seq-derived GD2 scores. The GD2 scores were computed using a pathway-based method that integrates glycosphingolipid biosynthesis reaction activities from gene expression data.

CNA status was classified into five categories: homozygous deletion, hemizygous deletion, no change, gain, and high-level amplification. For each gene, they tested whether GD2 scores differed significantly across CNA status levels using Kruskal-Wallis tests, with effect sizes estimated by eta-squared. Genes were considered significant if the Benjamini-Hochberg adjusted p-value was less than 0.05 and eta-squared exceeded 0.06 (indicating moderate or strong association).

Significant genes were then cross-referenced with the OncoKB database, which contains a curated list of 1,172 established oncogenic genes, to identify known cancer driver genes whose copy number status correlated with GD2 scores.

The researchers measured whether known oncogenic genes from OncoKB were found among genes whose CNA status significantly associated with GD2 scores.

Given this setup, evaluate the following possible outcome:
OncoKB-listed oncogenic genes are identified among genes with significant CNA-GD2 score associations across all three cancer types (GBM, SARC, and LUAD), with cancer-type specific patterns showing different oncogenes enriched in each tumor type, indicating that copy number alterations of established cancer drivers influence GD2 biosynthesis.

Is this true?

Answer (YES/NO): NO